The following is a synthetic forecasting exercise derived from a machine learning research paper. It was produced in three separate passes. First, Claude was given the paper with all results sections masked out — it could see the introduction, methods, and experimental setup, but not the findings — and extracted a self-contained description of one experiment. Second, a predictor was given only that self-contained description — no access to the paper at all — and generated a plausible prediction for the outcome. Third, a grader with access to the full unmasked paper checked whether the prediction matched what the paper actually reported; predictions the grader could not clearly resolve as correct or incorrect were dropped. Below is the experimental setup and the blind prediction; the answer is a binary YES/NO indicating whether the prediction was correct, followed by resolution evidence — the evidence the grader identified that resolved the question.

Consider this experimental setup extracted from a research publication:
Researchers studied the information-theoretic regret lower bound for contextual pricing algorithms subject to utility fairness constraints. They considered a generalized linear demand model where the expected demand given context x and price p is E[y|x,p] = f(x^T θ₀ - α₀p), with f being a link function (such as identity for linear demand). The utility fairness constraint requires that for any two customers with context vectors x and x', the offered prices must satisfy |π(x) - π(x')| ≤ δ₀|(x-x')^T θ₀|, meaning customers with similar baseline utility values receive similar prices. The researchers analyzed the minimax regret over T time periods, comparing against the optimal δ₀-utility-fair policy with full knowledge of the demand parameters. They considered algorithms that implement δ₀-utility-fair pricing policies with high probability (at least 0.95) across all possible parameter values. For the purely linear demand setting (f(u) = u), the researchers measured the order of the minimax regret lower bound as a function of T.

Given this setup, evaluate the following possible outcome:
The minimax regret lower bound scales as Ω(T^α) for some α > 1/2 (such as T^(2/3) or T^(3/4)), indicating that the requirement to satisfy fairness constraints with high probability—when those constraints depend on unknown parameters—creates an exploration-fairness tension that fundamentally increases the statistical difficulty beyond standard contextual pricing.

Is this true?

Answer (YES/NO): YES